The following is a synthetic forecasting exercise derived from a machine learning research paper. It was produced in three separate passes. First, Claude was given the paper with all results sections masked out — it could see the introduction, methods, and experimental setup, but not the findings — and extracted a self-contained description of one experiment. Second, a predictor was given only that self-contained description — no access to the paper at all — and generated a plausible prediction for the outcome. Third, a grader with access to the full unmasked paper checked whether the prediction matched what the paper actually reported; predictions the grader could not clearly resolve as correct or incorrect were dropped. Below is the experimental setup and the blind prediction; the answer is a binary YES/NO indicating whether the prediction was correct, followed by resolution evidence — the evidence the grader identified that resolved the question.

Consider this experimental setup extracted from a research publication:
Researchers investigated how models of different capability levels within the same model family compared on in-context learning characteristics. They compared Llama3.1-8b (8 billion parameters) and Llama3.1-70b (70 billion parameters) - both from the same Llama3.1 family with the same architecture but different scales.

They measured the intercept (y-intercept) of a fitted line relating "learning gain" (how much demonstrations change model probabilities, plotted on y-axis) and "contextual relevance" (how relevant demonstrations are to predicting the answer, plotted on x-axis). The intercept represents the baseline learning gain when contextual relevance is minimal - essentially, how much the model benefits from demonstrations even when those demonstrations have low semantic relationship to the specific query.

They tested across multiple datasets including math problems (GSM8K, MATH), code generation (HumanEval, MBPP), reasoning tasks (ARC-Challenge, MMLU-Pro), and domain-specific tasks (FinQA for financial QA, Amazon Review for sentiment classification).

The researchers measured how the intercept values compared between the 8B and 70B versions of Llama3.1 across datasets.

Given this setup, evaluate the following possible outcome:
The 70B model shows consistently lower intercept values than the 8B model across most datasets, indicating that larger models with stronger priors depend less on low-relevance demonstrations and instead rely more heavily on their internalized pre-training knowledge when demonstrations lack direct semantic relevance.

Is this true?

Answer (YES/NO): YES